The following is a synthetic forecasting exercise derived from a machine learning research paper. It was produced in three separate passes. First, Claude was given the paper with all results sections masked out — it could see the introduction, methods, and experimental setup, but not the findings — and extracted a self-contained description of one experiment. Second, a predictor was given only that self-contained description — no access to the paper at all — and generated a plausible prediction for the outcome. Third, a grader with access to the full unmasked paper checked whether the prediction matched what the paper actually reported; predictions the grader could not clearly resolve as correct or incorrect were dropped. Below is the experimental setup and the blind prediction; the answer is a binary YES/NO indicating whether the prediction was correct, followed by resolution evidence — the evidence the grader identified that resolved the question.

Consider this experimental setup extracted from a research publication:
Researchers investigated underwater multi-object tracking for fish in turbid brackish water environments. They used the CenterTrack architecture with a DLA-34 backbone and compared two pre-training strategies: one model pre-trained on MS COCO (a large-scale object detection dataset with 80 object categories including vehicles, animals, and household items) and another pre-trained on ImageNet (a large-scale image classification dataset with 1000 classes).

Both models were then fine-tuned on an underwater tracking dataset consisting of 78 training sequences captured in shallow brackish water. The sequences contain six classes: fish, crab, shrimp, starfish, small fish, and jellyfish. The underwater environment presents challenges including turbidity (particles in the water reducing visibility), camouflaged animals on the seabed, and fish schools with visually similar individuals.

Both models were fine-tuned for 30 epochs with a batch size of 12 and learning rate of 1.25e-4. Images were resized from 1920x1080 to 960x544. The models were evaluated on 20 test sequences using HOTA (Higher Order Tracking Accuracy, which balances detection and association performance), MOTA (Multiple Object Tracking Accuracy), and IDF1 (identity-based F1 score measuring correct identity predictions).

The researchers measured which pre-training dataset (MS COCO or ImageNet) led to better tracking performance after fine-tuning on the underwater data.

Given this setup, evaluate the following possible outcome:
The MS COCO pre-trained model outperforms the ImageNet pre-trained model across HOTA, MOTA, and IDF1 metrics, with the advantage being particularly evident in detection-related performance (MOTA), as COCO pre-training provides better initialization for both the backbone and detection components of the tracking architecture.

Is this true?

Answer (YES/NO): NO